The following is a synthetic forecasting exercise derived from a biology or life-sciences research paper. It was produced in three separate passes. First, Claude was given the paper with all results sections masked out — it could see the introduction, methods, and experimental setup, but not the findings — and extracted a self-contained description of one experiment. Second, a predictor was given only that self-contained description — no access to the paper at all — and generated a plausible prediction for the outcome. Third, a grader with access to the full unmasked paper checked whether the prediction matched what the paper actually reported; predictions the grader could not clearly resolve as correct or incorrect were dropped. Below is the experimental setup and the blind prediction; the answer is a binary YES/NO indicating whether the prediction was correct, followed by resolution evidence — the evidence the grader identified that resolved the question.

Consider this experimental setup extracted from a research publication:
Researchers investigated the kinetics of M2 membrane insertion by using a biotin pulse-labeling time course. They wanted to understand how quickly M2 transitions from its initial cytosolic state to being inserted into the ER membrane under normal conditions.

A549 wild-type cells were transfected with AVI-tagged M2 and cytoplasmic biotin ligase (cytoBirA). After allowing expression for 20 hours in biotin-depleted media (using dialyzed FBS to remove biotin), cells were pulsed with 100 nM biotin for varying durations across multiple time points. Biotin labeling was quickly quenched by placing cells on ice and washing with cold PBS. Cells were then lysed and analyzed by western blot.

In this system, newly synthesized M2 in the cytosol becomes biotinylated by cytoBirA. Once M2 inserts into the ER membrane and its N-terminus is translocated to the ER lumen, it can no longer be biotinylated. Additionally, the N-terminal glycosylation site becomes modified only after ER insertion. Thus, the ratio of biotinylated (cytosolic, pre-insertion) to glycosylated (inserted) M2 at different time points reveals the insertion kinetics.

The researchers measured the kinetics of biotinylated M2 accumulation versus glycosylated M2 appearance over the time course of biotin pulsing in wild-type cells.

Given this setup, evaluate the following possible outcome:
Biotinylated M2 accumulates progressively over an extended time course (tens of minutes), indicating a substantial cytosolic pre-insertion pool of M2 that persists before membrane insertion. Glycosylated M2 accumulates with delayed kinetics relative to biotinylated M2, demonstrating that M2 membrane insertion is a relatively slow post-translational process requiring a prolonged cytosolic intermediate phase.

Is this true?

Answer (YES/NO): NO